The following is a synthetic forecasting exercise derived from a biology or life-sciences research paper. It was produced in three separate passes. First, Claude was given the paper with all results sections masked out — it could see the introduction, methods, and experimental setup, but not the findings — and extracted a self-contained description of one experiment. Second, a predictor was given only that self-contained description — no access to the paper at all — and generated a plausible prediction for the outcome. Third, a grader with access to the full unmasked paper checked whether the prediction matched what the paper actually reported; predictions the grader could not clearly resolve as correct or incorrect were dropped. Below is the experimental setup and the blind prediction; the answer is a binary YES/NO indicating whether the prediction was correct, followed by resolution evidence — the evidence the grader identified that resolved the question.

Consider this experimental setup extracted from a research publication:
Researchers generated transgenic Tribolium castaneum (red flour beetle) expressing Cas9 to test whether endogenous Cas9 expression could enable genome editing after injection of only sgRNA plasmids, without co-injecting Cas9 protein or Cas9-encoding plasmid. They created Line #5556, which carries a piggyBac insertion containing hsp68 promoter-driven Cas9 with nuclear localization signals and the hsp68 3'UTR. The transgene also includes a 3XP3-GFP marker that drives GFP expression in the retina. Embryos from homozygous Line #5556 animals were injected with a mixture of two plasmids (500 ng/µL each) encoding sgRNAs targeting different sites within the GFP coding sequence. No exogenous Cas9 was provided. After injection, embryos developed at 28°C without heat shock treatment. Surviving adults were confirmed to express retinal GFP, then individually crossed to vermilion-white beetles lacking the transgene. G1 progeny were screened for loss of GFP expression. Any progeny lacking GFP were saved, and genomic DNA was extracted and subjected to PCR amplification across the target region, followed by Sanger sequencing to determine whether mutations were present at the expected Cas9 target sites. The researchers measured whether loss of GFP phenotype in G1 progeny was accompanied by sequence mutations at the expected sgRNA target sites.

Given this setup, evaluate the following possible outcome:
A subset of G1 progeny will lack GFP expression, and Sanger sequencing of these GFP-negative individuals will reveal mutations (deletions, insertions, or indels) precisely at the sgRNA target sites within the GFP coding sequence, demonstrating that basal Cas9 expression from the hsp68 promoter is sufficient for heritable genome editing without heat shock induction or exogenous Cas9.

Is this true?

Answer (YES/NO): YES